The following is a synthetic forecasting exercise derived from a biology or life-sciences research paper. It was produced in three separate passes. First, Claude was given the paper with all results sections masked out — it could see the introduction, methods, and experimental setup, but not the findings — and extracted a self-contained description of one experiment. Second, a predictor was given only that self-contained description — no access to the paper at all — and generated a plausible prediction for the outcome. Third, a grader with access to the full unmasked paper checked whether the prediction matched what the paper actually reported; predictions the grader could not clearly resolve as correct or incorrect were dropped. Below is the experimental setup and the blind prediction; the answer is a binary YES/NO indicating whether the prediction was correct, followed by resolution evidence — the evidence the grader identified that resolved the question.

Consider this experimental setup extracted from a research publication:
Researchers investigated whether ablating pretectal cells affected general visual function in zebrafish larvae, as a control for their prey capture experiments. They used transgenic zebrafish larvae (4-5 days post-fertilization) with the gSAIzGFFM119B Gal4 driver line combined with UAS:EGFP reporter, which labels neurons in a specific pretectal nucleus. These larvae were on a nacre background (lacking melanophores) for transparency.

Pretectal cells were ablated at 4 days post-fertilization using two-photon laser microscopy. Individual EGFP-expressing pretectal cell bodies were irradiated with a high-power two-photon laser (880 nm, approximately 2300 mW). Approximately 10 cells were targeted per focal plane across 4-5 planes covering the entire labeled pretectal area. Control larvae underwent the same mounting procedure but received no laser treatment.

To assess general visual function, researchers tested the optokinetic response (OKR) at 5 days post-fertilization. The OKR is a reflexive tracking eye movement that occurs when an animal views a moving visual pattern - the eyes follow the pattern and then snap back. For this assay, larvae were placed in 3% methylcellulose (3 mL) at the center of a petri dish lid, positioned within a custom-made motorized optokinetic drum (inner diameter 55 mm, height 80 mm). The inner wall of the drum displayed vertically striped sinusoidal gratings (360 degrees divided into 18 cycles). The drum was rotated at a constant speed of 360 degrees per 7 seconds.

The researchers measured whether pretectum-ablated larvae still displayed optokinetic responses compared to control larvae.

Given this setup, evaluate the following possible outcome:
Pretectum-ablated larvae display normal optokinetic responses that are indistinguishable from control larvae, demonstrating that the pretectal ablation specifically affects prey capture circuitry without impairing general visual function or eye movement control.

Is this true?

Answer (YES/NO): YES